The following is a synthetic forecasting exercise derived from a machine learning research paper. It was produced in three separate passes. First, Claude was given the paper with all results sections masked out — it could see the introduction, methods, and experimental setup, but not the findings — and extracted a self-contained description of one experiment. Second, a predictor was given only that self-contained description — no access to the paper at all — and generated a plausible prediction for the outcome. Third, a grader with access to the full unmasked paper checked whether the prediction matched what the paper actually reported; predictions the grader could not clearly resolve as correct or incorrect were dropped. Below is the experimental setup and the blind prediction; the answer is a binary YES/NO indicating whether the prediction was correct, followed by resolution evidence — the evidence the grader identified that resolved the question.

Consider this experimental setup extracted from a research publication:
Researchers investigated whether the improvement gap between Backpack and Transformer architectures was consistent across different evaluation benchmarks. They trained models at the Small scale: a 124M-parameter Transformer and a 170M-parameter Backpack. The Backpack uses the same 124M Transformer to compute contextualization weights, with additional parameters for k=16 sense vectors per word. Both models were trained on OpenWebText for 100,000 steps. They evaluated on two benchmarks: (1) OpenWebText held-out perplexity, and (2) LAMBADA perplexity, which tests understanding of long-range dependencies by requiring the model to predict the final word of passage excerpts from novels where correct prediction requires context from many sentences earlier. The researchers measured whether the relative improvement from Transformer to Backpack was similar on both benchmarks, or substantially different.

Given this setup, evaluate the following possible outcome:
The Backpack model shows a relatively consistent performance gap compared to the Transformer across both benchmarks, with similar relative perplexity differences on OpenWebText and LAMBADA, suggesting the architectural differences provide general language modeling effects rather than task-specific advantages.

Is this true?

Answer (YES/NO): NO